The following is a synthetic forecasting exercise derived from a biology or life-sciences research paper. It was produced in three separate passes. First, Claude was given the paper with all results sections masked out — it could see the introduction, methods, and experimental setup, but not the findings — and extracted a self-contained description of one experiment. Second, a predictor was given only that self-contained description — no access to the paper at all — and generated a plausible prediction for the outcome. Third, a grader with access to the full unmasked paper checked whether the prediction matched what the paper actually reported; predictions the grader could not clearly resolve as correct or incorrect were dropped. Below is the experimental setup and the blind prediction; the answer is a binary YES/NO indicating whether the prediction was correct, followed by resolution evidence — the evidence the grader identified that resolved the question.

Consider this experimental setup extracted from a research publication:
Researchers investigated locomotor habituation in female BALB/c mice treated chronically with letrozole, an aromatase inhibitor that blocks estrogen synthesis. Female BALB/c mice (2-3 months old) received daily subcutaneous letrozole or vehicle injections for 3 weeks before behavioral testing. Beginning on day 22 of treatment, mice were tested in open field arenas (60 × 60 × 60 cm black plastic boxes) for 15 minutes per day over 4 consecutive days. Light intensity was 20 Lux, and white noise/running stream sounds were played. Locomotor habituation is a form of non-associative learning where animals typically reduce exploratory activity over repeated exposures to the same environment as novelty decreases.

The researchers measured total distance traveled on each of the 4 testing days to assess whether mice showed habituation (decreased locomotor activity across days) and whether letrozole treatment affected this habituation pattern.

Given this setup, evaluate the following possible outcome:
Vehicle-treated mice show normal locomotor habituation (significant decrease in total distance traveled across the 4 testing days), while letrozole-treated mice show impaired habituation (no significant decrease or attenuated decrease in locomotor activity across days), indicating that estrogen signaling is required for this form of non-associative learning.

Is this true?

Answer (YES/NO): NO